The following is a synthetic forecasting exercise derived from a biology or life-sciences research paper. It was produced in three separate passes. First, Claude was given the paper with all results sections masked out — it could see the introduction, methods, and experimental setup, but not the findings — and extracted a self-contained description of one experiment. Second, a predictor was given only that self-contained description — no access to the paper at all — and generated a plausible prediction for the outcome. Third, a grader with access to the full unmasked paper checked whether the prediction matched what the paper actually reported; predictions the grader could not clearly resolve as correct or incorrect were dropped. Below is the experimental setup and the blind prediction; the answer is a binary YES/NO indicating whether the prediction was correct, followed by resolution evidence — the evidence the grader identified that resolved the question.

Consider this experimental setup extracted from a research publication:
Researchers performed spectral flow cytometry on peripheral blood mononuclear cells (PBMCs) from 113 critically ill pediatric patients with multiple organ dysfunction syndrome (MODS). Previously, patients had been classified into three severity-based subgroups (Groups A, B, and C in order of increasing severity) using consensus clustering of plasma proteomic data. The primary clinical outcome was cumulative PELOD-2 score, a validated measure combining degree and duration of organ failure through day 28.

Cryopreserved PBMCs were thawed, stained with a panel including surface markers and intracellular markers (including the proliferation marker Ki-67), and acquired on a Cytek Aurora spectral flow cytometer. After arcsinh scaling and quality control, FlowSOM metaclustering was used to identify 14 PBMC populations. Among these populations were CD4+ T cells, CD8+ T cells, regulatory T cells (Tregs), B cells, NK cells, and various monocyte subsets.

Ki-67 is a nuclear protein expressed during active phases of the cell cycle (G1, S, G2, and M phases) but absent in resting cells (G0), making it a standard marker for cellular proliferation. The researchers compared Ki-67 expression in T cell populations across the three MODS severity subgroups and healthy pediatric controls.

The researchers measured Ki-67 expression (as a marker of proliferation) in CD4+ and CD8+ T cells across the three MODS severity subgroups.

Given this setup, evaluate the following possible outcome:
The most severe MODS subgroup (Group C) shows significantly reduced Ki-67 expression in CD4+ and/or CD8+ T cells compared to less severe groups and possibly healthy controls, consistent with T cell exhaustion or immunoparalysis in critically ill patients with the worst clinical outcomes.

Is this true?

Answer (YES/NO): NO